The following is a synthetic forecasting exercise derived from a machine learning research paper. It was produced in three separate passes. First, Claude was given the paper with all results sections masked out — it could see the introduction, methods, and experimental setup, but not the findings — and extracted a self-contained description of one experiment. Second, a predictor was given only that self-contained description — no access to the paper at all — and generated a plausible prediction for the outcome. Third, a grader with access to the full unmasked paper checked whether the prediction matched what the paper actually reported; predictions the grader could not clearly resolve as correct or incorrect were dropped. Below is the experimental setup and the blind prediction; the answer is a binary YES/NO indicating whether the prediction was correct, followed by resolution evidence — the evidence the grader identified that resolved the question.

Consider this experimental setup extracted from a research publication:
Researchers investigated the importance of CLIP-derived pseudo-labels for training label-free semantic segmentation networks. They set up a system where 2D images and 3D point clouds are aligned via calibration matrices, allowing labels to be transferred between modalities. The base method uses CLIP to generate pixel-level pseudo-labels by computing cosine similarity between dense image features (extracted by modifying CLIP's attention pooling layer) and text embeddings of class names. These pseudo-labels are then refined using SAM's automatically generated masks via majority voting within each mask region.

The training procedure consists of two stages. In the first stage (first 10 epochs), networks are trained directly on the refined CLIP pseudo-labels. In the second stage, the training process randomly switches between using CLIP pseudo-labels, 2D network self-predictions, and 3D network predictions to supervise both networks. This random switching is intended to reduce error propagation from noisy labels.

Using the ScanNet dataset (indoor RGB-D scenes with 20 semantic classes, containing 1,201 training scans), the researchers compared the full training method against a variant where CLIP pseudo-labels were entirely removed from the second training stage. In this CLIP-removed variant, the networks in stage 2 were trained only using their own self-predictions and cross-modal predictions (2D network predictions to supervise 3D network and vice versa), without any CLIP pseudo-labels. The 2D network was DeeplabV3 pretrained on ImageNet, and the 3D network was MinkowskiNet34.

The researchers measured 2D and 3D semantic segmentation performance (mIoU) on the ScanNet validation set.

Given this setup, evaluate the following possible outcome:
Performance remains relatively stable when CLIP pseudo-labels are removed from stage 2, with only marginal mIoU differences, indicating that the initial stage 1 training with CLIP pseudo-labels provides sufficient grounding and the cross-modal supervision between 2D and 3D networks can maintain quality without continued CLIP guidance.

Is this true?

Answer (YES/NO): NO